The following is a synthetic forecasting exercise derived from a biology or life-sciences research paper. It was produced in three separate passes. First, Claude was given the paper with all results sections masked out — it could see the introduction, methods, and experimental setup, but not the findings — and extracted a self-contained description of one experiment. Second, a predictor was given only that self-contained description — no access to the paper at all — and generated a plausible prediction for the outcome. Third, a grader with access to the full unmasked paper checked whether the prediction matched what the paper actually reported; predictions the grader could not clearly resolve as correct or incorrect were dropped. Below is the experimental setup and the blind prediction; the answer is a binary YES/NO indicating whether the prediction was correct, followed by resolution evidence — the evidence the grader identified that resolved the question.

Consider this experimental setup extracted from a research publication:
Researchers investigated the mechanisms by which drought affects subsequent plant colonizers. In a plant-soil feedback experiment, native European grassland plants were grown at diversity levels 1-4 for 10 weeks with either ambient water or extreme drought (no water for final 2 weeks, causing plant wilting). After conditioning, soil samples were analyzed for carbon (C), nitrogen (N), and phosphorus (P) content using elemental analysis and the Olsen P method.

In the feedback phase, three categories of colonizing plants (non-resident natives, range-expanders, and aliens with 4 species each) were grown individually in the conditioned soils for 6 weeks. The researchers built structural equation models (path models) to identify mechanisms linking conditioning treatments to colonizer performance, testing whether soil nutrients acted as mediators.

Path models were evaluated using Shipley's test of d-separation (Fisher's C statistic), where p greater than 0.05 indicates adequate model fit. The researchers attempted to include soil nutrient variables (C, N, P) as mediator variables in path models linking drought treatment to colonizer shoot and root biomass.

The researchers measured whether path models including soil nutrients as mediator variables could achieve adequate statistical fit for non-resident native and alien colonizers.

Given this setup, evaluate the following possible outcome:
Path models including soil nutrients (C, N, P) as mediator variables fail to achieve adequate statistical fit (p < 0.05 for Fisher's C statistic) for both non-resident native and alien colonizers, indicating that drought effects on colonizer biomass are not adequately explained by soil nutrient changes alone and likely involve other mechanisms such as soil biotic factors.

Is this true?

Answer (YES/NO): YES